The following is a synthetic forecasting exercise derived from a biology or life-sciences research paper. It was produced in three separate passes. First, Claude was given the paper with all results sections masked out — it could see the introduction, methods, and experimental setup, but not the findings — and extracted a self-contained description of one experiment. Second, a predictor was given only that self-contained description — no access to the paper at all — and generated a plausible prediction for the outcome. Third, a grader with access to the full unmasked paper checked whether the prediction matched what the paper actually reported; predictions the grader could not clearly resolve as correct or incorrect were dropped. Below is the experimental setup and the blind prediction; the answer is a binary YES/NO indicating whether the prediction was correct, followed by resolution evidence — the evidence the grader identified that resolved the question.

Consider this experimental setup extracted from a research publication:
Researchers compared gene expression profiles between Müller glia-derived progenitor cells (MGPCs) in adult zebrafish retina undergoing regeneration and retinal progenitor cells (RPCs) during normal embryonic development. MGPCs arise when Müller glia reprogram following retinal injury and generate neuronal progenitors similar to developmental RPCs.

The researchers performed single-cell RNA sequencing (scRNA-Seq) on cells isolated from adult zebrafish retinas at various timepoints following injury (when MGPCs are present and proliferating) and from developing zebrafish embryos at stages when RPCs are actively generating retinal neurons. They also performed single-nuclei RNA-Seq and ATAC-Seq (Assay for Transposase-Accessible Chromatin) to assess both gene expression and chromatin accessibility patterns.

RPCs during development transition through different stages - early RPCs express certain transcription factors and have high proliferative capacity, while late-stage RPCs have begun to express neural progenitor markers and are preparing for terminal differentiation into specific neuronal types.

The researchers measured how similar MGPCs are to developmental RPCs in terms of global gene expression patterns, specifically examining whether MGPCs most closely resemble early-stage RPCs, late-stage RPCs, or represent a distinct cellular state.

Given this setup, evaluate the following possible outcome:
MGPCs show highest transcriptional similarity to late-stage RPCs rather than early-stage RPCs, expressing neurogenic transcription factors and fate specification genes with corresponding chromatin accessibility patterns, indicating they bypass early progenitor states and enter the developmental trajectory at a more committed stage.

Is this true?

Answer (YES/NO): YES